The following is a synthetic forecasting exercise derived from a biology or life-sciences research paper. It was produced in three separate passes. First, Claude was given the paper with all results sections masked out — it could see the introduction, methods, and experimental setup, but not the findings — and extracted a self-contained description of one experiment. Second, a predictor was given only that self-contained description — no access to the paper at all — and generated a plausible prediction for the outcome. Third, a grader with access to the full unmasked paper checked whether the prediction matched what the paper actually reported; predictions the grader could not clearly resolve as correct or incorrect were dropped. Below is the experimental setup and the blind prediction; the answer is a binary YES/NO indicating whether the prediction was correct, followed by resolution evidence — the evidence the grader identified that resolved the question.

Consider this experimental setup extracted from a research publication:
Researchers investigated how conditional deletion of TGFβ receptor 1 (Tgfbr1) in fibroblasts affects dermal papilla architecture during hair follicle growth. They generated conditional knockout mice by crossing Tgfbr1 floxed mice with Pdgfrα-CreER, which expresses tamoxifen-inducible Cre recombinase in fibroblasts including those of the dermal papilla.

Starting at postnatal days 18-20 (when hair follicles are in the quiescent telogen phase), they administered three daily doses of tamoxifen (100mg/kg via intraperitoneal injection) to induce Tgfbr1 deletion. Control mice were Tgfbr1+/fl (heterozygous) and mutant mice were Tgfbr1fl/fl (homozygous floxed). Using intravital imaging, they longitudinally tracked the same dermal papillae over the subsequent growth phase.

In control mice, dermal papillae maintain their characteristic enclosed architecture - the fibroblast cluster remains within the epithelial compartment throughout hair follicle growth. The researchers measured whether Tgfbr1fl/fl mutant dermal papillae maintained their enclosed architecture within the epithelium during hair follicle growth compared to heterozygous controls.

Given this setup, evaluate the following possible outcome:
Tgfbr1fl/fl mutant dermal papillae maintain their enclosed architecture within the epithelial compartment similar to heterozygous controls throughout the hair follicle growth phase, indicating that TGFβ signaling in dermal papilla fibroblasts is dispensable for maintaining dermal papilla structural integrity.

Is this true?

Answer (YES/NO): NO